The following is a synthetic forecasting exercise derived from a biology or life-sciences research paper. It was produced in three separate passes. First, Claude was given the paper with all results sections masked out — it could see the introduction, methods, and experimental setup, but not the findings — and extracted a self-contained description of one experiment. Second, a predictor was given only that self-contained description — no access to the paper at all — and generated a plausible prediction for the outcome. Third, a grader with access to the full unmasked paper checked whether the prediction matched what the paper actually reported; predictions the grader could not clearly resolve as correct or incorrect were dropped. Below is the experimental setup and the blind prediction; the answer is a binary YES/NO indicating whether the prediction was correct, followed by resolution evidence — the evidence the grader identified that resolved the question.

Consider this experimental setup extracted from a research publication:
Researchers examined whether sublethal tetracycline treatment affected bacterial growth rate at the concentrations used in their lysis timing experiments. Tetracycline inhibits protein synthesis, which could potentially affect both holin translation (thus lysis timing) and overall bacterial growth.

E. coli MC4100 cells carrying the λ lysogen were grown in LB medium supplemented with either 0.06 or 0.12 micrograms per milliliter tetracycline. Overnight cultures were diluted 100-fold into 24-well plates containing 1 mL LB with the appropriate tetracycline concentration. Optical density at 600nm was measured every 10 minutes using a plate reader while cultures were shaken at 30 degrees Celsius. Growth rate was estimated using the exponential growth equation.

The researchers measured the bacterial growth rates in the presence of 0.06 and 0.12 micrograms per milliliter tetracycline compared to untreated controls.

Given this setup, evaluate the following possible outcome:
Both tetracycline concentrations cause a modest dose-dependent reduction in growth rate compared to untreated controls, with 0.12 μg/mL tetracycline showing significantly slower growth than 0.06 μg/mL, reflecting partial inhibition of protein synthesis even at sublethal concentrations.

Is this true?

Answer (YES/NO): NO